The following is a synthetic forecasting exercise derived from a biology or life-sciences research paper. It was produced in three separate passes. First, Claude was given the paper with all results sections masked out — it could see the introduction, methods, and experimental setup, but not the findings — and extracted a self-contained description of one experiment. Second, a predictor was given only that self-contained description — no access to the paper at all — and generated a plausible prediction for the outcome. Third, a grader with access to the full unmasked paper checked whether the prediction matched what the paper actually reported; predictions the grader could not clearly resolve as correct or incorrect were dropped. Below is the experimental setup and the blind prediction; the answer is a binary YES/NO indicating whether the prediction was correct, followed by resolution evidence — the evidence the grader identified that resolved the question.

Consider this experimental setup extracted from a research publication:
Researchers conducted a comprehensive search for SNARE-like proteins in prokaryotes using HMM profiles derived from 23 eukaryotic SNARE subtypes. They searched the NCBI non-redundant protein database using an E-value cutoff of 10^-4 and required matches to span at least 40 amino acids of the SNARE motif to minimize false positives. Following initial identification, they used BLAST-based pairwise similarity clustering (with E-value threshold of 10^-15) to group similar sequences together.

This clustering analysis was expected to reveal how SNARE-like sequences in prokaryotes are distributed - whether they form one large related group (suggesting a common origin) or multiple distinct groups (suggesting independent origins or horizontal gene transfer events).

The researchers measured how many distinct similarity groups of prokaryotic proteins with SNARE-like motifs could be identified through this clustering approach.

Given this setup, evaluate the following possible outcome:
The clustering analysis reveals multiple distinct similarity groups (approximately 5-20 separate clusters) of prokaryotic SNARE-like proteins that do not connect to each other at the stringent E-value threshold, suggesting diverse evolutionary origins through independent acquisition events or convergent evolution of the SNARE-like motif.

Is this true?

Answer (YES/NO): NO